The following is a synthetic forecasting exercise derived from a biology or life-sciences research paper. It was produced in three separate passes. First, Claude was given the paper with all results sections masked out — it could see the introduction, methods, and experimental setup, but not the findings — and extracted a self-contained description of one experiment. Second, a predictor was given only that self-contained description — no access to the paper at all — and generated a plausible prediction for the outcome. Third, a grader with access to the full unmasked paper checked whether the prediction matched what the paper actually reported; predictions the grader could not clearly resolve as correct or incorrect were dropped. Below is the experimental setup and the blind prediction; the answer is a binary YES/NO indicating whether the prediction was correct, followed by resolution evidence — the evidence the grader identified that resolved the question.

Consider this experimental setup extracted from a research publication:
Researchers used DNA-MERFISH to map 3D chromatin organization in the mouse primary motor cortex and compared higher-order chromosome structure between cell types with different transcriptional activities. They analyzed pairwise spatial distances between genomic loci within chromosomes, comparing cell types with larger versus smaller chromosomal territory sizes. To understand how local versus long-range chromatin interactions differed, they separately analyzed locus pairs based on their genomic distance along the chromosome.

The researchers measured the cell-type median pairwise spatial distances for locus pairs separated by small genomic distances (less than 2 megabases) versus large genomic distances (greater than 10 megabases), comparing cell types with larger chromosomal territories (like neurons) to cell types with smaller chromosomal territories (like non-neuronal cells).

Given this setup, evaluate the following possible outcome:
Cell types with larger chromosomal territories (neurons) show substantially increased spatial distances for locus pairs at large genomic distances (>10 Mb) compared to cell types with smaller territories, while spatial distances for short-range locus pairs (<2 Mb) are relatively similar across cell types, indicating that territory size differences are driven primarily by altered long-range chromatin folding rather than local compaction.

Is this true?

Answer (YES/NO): NO